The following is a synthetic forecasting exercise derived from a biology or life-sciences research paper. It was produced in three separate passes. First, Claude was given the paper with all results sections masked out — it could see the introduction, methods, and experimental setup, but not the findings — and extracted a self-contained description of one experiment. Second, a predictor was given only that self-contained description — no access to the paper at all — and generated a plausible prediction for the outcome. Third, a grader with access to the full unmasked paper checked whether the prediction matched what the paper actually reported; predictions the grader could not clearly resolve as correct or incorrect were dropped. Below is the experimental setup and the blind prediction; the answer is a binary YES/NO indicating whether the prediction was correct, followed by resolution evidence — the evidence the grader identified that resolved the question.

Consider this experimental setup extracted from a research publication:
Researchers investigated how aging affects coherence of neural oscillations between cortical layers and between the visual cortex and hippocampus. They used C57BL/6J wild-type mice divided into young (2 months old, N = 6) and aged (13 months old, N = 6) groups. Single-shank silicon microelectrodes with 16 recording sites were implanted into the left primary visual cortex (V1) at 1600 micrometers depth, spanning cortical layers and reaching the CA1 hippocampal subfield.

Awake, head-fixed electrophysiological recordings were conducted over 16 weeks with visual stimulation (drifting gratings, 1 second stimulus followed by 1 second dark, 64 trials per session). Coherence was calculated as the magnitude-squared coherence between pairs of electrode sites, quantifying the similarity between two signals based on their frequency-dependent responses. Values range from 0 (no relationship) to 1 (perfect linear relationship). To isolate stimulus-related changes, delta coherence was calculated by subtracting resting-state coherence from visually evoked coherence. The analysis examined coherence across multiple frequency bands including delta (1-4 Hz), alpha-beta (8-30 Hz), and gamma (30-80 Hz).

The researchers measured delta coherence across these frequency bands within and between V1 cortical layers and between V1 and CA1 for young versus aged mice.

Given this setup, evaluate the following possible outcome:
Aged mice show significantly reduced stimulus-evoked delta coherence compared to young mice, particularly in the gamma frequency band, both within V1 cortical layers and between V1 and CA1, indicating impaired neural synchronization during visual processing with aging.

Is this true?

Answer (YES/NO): NO